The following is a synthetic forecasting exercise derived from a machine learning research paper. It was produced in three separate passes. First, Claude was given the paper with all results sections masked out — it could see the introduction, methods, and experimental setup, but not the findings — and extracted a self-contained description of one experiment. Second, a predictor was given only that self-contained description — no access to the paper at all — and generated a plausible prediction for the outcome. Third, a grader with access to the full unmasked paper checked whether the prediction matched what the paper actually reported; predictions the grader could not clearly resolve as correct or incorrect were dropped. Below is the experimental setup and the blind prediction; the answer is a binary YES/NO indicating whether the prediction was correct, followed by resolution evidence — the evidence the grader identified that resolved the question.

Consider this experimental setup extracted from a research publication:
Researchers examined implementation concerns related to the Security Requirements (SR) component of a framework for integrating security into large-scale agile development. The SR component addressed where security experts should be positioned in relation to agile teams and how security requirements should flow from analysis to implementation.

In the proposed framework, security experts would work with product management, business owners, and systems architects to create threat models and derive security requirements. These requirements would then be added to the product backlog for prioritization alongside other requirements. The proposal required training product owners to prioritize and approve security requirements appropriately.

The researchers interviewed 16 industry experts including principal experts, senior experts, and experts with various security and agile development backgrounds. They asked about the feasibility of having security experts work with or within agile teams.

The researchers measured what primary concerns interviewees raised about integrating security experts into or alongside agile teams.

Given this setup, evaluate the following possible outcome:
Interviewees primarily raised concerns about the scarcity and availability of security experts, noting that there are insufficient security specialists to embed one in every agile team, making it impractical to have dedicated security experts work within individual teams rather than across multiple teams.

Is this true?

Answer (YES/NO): NO